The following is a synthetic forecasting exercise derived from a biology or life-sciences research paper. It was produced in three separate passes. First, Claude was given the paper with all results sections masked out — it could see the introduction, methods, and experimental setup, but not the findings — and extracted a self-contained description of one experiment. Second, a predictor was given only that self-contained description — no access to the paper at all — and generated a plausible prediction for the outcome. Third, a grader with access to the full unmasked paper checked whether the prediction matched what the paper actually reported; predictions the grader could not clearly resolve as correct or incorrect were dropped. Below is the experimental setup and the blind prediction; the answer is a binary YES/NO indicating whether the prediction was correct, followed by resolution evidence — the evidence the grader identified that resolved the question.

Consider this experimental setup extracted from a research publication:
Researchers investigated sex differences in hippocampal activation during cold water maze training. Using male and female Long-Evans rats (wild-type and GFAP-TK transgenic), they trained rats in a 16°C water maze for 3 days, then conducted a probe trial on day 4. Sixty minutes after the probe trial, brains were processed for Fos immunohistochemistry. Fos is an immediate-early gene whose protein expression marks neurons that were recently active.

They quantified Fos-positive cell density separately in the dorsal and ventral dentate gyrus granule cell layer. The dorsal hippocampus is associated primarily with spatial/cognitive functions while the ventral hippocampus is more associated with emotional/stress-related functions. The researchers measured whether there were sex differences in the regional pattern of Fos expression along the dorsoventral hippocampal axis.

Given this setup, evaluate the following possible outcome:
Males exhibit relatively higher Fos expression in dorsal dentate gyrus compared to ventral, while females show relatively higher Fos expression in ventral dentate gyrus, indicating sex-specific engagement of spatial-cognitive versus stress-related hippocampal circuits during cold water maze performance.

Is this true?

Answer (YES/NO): NO